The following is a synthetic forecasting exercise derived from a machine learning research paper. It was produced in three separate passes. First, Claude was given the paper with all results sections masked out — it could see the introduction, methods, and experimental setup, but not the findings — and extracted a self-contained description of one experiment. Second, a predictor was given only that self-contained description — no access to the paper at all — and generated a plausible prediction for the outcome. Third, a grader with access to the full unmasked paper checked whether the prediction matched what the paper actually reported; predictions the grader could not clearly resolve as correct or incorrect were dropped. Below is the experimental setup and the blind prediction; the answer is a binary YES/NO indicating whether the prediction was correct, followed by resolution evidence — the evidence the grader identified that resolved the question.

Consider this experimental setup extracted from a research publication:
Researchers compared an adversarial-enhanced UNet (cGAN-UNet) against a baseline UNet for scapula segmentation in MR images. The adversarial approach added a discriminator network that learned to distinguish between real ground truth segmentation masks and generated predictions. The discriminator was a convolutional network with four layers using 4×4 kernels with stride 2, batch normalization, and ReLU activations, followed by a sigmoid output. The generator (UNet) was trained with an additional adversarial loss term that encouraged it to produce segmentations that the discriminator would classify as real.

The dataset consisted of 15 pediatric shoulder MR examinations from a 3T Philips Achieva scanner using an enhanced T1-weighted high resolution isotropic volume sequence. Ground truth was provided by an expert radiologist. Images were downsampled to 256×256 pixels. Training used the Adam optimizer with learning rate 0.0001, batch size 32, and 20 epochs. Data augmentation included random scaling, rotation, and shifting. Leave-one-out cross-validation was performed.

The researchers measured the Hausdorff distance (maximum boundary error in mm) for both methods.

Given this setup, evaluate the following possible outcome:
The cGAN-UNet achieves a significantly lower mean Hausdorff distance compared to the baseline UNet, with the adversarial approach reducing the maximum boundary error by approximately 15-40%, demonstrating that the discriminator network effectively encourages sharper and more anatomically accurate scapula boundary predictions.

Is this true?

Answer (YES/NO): NO